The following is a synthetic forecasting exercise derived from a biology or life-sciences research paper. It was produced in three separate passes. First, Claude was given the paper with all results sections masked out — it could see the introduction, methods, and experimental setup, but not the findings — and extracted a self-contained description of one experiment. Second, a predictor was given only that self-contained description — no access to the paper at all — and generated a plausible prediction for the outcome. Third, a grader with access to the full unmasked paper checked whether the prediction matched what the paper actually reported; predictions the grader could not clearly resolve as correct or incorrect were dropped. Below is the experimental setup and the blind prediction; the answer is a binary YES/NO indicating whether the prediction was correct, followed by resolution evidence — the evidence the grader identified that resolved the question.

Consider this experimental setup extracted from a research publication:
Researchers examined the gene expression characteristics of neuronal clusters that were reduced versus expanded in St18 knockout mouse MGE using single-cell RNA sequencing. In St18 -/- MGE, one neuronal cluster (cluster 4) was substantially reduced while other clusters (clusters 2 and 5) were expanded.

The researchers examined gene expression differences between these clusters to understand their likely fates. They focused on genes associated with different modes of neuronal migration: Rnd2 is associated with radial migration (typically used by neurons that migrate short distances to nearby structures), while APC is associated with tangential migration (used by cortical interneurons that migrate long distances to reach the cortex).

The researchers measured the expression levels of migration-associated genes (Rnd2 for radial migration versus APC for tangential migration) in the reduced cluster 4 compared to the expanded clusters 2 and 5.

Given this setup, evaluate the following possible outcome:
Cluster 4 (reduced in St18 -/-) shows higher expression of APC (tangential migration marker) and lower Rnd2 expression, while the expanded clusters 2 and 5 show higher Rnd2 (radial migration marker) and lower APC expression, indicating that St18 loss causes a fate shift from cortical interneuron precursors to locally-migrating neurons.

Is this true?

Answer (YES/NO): NO